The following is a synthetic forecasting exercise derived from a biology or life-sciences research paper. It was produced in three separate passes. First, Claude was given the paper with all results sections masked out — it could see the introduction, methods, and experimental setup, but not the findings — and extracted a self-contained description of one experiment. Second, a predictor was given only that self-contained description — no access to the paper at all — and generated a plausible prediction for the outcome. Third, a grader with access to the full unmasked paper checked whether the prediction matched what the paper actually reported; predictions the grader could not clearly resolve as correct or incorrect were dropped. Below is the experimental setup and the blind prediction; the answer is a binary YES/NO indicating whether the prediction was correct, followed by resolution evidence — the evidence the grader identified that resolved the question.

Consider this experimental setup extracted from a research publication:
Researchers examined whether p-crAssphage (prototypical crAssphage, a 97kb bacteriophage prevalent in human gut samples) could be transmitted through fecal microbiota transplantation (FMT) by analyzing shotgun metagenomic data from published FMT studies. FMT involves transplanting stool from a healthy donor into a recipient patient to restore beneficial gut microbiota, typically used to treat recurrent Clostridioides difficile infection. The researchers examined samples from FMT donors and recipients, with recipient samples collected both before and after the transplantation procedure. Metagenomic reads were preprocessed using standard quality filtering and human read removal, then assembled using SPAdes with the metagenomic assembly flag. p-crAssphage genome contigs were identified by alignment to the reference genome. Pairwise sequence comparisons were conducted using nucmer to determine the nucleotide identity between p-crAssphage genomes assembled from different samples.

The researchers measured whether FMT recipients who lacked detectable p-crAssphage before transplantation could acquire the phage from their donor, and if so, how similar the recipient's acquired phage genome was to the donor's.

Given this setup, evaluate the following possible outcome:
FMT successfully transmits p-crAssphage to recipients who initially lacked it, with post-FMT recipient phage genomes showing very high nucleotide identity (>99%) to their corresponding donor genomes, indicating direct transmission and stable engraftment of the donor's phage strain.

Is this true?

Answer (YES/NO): YES